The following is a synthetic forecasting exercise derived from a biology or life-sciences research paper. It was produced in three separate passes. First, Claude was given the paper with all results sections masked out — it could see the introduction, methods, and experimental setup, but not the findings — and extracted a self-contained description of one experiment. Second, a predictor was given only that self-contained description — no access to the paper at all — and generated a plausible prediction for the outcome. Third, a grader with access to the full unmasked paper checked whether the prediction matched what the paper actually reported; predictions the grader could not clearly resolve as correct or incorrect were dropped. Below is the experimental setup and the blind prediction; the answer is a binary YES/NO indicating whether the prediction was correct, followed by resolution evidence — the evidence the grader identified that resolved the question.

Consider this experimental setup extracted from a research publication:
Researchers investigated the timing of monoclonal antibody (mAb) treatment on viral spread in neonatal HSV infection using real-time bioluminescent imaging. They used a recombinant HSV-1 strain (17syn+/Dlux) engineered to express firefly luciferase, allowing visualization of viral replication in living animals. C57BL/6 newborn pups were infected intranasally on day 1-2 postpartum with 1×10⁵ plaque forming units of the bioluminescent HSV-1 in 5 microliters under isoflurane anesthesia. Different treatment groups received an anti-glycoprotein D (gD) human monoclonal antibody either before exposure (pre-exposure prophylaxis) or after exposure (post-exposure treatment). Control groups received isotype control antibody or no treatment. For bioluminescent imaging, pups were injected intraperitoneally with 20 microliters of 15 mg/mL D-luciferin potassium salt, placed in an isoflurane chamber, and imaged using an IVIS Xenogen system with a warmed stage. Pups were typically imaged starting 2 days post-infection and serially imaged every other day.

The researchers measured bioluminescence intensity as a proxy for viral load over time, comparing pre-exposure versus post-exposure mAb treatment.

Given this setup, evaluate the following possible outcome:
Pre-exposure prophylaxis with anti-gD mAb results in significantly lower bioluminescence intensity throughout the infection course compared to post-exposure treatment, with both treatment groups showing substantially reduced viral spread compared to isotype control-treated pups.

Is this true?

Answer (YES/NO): YES